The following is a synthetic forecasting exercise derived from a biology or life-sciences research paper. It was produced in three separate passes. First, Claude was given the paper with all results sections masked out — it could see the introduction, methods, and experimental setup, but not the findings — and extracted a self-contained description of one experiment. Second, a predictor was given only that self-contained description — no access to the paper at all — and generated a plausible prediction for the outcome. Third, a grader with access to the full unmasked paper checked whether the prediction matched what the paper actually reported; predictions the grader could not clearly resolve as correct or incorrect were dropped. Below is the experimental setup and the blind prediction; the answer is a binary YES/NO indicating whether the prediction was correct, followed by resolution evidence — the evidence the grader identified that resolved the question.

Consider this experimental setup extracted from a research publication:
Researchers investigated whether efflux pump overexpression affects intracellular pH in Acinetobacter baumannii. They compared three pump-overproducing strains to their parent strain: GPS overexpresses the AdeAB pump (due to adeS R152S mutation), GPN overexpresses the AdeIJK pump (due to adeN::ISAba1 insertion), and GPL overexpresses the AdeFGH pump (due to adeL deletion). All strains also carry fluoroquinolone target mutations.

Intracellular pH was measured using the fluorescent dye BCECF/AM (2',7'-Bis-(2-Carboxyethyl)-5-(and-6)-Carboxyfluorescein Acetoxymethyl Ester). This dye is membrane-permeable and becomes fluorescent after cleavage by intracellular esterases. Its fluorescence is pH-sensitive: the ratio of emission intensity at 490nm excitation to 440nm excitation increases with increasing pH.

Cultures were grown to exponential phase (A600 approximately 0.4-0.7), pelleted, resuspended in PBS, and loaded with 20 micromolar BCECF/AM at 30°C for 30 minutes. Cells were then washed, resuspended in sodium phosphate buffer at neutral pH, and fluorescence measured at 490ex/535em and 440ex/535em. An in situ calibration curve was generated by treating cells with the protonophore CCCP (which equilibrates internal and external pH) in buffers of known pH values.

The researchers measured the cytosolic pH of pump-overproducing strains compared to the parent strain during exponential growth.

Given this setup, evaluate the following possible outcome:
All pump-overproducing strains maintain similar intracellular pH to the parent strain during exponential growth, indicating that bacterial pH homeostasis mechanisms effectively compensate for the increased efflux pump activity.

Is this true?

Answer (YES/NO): NO